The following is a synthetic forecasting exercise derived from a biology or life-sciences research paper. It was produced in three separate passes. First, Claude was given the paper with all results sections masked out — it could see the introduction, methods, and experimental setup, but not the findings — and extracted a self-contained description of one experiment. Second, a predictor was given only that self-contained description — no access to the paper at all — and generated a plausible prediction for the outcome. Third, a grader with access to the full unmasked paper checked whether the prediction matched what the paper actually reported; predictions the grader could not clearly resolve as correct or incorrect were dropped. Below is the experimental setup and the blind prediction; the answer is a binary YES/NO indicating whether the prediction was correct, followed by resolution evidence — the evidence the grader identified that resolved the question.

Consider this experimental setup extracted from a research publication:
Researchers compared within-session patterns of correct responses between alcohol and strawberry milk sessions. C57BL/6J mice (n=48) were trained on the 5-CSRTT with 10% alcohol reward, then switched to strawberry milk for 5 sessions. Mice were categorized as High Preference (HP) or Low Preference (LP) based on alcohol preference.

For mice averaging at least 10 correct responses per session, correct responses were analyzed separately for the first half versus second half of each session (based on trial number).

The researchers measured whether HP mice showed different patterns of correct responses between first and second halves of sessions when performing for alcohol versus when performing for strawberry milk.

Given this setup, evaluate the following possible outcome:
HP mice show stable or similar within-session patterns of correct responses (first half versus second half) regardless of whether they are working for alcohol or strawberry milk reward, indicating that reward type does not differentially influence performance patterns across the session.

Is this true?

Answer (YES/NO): NO